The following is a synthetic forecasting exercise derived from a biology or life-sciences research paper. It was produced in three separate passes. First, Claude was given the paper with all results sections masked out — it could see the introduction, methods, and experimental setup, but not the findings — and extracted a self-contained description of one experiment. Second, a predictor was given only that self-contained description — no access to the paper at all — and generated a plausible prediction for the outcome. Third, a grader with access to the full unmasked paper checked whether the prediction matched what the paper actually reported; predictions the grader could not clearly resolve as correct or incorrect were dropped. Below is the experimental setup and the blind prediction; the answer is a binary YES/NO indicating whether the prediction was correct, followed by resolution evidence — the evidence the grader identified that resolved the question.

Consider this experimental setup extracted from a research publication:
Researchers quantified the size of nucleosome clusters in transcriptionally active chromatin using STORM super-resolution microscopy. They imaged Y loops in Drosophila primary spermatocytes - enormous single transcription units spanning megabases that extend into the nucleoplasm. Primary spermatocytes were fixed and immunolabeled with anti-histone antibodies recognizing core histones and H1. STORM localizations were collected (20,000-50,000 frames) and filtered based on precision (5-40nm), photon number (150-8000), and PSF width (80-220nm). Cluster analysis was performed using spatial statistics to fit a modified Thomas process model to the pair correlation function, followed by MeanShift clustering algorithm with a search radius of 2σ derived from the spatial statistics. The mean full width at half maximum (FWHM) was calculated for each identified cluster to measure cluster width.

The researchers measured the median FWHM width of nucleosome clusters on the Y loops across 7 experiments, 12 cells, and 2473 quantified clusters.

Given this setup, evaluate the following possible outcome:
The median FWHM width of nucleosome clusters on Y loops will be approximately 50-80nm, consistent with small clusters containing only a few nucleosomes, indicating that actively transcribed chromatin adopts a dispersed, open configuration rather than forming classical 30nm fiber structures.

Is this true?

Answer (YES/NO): YES